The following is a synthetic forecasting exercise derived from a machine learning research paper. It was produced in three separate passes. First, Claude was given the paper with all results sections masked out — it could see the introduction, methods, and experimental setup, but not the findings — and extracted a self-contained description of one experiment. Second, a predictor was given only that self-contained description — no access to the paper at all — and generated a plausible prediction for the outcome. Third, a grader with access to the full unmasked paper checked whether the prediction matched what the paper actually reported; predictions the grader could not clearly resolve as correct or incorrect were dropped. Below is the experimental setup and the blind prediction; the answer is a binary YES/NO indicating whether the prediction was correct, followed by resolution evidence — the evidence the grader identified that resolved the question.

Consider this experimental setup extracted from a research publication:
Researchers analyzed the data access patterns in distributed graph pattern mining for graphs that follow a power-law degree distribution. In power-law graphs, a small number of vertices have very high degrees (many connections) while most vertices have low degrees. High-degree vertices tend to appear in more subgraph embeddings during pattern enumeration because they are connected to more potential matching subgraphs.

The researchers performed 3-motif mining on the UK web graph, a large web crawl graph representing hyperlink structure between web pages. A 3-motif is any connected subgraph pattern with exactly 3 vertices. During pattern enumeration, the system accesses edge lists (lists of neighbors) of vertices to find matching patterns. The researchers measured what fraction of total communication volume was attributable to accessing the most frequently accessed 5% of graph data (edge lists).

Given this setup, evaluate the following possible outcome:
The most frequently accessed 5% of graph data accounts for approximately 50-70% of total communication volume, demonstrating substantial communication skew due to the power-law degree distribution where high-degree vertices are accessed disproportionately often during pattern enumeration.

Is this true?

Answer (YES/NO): NO